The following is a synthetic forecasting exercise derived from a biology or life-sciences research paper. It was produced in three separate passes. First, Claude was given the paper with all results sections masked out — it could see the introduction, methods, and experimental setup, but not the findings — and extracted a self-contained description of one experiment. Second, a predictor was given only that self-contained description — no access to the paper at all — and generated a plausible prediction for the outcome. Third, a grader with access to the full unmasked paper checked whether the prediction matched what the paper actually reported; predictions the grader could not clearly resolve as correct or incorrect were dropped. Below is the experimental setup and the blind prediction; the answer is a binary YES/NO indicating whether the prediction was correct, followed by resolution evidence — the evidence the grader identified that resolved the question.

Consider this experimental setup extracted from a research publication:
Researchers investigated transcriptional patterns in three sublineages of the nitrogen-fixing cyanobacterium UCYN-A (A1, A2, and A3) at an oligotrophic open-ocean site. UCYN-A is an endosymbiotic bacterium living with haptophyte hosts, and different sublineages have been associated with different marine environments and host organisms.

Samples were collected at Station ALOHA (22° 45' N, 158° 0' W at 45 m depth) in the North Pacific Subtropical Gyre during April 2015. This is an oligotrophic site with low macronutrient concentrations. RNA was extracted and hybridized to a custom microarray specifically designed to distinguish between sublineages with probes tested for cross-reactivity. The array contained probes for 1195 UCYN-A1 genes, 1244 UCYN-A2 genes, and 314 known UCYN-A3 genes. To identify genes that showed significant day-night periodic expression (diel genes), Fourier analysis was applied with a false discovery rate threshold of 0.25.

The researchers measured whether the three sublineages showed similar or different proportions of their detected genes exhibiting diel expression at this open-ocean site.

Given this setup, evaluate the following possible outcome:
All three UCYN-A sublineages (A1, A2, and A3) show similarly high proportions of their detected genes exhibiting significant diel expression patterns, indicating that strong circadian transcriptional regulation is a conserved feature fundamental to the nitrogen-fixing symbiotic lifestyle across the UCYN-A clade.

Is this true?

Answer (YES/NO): NO